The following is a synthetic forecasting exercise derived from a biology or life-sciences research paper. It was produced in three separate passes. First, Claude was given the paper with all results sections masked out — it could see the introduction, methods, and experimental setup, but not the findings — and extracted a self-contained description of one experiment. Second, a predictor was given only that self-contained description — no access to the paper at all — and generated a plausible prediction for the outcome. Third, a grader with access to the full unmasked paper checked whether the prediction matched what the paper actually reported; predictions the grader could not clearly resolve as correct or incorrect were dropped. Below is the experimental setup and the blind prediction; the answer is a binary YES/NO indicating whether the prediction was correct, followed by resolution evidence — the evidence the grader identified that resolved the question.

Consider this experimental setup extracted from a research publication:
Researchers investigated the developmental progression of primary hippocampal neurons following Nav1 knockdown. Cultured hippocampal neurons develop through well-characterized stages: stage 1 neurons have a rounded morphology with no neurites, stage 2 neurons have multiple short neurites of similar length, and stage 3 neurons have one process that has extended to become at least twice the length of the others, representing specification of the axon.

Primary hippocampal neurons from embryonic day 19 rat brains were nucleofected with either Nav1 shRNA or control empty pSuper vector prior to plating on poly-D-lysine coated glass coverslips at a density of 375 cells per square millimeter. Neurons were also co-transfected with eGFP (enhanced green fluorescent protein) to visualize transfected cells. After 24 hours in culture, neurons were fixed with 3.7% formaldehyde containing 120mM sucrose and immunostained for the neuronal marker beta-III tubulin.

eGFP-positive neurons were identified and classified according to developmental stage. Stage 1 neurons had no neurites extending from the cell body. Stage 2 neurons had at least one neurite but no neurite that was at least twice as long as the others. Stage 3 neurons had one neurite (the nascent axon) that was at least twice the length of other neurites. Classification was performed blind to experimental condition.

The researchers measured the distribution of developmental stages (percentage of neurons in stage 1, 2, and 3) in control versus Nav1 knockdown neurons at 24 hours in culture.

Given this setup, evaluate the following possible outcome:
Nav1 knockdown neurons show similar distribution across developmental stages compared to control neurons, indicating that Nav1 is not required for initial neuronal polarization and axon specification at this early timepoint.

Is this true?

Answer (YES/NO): NO